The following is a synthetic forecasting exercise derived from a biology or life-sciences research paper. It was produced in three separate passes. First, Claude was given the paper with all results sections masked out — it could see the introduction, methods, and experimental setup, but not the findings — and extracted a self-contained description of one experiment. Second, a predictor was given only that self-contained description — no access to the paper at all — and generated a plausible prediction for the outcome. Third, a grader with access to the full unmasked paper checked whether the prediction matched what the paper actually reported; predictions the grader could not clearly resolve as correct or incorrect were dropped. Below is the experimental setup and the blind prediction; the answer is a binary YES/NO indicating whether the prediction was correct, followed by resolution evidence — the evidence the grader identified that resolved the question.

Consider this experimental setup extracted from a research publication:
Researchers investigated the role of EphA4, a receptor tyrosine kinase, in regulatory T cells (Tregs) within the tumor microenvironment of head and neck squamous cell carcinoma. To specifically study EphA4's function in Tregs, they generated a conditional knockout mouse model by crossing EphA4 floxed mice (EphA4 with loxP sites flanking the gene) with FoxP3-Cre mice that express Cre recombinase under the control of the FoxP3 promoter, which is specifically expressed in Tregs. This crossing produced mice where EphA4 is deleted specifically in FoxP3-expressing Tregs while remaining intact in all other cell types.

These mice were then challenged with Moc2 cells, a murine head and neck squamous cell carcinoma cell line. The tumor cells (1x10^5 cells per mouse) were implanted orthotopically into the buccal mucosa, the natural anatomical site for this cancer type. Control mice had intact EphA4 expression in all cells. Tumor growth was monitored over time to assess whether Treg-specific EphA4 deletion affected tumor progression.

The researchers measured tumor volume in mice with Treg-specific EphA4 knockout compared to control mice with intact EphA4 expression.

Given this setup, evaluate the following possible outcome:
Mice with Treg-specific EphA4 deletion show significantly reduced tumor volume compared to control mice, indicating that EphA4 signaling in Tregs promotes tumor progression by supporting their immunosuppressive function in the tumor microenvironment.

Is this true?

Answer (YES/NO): YES